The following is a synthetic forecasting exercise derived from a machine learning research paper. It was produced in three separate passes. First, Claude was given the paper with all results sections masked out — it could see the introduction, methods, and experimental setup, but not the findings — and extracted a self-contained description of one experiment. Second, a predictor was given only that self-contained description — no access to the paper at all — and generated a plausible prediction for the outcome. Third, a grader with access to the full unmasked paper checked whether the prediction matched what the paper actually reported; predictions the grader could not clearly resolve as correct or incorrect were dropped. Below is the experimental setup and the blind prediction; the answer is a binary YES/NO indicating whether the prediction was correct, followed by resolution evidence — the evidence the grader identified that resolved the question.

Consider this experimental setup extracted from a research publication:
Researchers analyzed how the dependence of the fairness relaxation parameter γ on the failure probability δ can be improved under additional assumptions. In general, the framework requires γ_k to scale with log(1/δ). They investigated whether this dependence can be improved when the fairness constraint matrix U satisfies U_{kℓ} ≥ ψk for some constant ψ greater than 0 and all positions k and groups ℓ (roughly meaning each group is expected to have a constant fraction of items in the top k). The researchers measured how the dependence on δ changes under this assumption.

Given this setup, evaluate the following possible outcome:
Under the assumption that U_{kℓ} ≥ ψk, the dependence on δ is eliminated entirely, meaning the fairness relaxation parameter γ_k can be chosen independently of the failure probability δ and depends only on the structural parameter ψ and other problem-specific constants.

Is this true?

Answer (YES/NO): NO